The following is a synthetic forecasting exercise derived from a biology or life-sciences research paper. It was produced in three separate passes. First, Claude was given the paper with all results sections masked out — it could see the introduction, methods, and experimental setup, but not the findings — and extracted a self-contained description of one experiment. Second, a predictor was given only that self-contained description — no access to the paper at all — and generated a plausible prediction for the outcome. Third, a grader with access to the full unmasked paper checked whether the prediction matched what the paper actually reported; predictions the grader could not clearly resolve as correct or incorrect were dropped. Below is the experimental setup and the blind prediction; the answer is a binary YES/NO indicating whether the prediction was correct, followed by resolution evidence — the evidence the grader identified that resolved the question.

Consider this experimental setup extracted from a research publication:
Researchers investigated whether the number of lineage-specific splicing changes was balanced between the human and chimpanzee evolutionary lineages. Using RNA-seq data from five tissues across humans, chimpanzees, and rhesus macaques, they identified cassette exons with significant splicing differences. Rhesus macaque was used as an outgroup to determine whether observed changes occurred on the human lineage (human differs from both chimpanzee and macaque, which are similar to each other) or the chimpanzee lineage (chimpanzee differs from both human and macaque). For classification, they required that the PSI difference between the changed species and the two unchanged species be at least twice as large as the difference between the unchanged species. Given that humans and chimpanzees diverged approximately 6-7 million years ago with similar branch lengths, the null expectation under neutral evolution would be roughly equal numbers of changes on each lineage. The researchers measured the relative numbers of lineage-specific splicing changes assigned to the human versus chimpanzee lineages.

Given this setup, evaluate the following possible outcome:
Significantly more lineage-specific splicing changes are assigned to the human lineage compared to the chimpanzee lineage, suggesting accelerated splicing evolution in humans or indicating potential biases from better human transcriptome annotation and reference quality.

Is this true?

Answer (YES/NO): NO